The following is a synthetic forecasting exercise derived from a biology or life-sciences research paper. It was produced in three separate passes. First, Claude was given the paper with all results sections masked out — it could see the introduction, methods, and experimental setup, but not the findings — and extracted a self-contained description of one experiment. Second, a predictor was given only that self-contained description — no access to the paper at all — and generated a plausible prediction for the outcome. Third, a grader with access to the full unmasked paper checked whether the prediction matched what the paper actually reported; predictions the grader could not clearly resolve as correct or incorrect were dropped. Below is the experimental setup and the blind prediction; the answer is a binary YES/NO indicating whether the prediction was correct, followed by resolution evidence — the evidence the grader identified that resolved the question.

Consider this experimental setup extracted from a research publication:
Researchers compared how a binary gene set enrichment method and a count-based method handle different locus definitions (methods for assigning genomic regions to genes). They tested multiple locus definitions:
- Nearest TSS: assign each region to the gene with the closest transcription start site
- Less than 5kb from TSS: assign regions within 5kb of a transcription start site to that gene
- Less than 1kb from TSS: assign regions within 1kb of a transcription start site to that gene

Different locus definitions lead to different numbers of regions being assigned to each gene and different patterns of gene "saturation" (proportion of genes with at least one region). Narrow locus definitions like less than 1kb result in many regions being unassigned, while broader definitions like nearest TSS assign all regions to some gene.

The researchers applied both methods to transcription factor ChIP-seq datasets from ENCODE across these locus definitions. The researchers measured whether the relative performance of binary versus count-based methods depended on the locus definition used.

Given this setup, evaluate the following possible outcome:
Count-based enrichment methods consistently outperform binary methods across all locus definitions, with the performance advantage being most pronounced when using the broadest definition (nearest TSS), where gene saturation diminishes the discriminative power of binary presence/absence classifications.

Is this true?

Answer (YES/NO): NO